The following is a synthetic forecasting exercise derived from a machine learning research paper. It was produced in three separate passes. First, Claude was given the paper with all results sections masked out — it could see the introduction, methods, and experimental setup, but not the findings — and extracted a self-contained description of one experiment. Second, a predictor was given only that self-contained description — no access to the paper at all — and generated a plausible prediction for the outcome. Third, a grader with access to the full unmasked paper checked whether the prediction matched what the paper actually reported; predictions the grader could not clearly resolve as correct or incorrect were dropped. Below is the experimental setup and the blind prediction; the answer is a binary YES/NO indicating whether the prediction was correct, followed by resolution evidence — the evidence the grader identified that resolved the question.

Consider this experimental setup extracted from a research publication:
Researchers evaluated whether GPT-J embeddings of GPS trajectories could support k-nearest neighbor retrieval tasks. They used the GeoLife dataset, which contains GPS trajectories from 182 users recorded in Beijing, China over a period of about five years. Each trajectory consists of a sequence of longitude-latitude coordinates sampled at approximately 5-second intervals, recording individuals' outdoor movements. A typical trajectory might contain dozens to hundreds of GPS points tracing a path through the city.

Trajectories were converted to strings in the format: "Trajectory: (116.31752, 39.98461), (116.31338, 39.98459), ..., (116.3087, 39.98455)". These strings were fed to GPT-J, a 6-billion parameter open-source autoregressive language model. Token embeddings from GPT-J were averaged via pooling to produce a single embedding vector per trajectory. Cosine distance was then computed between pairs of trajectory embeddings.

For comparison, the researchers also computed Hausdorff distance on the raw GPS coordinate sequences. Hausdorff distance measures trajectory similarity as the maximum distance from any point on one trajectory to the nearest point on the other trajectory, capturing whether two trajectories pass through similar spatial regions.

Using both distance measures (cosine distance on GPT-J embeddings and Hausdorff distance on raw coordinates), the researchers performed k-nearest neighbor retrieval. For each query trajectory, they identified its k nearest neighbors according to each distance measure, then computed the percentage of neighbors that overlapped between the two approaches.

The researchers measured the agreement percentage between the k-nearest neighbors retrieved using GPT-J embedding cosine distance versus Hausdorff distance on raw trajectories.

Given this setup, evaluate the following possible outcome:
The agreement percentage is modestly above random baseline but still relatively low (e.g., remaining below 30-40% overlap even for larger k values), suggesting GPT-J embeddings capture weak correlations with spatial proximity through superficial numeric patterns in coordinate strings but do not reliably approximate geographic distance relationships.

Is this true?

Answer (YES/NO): NO